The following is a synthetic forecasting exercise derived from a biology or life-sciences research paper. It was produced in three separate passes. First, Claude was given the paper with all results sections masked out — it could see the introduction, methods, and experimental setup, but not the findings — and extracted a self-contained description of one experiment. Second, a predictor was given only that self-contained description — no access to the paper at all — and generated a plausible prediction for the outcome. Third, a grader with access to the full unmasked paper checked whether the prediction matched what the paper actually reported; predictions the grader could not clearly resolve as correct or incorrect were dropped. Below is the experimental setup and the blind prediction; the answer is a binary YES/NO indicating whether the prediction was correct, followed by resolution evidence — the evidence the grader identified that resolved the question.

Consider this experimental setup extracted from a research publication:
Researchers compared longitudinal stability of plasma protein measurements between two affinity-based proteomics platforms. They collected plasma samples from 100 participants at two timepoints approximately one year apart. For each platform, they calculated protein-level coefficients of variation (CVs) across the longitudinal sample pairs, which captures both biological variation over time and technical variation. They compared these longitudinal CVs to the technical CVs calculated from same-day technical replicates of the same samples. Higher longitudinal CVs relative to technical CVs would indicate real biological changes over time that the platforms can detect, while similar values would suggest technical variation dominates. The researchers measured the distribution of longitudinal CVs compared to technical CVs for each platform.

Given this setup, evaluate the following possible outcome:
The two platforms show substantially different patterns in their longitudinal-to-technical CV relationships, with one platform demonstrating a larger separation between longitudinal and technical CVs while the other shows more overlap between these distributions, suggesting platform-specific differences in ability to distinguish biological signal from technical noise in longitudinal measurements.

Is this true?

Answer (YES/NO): YES